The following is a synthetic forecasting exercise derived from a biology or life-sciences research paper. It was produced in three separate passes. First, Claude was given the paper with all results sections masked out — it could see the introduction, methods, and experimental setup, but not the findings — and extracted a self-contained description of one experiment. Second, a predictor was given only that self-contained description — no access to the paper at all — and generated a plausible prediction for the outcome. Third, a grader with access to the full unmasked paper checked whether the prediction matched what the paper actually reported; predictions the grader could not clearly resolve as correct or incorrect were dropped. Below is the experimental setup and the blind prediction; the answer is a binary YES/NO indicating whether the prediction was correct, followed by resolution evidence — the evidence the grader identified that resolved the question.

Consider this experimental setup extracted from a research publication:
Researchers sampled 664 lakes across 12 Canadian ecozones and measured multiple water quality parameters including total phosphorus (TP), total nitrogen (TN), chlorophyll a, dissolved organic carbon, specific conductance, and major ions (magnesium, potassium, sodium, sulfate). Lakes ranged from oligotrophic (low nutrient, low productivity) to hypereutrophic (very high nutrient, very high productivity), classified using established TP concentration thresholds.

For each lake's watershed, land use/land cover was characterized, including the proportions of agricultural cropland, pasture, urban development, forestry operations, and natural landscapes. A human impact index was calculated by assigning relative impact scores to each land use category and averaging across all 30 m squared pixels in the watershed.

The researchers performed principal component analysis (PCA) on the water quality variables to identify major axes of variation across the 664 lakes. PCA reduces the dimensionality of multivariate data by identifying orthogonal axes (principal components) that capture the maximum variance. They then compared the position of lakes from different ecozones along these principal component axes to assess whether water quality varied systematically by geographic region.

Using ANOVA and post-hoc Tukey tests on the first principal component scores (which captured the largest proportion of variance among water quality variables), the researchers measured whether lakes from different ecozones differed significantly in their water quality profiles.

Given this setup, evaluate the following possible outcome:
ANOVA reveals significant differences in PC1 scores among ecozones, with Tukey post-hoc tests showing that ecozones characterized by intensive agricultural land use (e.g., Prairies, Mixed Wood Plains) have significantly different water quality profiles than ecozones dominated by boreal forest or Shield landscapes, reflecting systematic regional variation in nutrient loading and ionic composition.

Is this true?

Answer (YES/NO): NO